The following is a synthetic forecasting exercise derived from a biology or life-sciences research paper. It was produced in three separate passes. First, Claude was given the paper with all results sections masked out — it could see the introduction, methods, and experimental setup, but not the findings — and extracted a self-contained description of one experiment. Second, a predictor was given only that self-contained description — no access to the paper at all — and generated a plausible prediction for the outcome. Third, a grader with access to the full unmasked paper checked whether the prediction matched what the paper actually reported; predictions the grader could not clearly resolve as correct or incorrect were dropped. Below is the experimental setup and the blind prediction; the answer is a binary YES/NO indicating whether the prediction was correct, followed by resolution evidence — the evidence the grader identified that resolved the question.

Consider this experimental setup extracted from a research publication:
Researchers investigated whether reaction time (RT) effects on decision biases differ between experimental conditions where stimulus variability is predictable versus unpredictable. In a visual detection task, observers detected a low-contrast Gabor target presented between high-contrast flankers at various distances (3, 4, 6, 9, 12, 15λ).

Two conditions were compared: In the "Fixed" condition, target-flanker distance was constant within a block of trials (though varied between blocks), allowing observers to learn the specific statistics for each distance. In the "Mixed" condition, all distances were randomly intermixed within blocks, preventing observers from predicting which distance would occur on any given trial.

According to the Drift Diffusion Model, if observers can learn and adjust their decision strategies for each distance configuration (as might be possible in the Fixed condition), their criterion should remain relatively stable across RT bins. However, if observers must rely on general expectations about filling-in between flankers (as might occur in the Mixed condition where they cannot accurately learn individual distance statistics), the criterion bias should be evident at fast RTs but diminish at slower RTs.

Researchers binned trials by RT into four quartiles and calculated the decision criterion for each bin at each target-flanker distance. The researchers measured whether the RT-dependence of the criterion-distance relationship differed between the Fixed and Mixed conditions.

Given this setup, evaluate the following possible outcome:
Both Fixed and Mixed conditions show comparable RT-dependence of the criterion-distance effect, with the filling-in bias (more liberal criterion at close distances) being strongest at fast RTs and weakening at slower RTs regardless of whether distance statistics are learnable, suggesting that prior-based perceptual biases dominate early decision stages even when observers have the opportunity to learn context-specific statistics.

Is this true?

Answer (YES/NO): NO